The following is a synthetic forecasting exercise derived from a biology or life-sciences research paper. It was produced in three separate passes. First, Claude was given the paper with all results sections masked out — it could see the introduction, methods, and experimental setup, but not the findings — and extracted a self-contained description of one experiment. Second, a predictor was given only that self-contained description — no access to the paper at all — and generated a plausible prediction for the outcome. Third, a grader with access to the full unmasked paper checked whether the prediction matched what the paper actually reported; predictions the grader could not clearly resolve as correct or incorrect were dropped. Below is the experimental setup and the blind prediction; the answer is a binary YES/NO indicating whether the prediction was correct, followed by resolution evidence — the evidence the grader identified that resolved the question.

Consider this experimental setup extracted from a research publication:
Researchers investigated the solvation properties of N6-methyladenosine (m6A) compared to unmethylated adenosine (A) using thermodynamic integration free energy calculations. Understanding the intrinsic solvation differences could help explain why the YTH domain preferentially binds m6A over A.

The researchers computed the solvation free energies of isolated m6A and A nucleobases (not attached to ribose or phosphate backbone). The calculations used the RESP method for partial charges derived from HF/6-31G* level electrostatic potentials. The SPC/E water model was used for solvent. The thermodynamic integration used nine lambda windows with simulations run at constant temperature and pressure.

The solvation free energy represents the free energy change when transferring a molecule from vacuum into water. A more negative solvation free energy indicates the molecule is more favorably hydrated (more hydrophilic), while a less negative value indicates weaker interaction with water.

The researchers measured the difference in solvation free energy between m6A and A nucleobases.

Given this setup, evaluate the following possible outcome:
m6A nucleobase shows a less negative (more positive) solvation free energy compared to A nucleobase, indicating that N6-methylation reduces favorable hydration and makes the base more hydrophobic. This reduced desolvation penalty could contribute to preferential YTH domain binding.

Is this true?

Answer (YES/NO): YES